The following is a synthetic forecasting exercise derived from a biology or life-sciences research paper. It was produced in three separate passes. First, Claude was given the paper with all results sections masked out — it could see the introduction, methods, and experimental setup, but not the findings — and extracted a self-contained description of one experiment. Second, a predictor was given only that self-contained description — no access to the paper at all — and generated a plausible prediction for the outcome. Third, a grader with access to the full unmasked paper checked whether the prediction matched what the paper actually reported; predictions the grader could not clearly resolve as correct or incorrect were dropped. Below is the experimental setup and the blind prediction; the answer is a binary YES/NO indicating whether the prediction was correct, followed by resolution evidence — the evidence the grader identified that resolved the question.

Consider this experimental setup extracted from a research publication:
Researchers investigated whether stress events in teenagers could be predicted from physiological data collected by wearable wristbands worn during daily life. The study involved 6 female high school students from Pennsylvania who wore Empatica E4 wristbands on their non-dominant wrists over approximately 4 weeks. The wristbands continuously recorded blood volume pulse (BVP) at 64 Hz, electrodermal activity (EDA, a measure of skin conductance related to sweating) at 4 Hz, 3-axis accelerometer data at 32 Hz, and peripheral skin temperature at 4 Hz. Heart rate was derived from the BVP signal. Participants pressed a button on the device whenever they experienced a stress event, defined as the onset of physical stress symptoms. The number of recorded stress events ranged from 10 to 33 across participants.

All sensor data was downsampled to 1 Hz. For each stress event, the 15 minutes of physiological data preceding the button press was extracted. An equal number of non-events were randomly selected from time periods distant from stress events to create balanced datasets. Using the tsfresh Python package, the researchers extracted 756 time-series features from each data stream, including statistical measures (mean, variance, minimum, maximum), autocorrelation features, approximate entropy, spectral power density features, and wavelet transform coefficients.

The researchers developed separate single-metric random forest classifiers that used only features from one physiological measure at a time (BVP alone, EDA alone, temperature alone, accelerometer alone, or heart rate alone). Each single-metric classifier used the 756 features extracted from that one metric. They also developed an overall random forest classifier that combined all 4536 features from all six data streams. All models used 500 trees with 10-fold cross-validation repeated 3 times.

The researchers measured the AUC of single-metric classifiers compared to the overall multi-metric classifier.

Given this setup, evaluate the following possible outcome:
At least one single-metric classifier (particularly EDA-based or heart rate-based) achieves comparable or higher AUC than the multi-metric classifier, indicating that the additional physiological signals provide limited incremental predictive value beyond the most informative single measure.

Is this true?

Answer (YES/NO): NO